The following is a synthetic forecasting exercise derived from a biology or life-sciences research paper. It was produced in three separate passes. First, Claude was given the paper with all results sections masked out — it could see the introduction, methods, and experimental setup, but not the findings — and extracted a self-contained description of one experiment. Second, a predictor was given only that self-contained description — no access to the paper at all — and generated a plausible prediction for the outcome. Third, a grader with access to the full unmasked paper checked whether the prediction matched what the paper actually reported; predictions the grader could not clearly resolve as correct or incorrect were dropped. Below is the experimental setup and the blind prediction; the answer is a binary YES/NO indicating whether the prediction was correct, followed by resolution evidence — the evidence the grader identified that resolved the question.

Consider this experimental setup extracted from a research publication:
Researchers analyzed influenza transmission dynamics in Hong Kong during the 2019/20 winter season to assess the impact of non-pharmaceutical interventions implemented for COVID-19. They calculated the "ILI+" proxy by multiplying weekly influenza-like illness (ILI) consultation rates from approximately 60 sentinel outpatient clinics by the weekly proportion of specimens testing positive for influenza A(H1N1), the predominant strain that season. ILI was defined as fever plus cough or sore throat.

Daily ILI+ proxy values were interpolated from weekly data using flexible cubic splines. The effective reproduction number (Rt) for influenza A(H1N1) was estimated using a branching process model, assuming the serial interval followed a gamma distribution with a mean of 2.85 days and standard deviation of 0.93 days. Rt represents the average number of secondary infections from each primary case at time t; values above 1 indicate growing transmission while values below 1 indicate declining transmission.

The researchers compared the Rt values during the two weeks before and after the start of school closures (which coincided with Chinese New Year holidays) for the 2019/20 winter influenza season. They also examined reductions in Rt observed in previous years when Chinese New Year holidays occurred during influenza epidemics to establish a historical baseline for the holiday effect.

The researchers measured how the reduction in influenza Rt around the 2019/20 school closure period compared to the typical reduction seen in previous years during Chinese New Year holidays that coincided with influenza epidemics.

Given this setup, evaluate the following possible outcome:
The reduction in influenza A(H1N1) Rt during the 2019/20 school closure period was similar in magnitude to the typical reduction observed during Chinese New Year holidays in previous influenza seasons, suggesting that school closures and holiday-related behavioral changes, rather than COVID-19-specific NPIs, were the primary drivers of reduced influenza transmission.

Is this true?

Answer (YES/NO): NO